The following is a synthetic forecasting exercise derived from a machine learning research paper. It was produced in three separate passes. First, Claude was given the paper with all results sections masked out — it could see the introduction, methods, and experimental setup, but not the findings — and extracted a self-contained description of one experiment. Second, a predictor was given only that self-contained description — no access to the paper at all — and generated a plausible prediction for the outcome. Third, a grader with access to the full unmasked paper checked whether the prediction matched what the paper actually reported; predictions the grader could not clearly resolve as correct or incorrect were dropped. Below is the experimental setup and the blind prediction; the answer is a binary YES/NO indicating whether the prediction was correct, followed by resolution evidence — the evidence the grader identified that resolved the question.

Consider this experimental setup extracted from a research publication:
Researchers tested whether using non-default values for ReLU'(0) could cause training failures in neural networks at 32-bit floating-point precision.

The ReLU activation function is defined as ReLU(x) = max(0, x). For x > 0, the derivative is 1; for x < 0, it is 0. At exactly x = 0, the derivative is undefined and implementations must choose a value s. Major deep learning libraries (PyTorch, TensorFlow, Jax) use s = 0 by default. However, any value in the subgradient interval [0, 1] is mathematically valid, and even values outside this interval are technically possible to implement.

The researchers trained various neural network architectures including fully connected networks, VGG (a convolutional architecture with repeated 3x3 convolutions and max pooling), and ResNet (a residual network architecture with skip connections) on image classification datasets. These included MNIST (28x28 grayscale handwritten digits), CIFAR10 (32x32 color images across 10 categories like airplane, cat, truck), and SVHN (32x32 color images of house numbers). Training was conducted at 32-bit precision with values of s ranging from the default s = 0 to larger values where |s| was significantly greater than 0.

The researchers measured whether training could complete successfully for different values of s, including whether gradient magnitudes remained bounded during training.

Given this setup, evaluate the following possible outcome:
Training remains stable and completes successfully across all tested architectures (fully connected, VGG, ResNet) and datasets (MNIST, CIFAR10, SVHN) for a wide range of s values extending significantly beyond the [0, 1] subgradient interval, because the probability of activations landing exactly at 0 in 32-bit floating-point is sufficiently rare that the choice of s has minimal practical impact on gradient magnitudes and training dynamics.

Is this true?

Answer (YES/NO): NO